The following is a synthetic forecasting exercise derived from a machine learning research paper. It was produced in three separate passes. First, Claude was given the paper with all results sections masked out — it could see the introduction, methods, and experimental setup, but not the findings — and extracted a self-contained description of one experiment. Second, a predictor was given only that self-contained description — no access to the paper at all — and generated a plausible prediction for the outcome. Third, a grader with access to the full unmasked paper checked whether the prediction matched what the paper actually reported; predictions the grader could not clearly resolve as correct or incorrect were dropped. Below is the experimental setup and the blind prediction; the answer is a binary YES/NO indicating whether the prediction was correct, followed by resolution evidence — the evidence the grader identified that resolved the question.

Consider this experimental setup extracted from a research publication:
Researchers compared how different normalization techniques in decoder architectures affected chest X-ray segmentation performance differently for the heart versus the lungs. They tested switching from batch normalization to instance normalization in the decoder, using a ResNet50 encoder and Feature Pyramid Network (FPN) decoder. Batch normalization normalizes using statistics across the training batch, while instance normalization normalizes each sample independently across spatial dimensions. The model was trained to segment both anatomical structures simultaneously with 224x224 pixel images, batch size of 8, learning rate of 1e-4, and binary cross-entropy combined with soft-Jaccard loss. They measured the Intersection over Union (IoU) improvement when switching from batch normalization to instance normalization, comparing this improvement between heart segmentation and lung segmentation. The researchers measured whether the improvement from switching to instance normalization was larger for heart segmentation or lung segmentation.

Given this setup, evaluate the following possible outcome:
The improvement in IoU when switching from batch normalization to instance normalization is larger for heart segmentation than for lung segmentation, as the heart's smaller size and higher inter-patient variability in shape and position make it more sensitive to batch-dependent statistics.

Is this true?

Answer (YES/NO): YES